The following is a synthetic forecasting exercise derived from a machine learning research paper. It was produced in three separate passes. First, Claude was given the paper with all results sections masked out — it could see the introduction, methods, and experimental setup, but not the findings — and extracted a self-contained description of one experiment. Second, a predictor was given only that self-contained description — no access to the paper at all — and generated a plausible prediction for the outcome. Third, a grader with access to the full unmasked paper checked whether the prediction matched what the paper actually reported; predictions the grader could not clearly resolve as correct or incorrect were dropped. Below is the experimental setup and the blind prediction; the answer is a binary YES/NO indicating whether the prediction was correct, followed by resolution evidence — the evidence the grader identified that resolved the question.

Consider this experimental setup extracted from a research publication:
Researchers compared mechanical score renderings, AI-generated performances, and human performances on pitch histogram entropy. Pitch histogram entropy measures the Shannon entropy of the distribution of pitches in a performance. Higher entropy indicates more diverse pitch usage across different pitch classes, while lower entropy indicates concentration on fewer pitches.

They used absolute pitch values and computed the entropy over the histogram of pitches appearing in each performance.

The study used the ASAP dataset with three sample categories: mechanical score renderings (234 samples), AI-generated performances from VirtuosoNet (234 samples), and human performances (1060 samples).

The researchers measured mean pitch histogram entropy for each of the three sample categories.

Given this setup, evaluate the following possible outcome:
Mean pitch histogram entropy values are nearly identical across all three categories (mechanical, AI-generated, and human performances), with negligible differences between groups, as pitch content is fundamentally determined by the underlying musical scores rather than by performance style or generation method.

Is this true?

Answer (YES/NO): NO